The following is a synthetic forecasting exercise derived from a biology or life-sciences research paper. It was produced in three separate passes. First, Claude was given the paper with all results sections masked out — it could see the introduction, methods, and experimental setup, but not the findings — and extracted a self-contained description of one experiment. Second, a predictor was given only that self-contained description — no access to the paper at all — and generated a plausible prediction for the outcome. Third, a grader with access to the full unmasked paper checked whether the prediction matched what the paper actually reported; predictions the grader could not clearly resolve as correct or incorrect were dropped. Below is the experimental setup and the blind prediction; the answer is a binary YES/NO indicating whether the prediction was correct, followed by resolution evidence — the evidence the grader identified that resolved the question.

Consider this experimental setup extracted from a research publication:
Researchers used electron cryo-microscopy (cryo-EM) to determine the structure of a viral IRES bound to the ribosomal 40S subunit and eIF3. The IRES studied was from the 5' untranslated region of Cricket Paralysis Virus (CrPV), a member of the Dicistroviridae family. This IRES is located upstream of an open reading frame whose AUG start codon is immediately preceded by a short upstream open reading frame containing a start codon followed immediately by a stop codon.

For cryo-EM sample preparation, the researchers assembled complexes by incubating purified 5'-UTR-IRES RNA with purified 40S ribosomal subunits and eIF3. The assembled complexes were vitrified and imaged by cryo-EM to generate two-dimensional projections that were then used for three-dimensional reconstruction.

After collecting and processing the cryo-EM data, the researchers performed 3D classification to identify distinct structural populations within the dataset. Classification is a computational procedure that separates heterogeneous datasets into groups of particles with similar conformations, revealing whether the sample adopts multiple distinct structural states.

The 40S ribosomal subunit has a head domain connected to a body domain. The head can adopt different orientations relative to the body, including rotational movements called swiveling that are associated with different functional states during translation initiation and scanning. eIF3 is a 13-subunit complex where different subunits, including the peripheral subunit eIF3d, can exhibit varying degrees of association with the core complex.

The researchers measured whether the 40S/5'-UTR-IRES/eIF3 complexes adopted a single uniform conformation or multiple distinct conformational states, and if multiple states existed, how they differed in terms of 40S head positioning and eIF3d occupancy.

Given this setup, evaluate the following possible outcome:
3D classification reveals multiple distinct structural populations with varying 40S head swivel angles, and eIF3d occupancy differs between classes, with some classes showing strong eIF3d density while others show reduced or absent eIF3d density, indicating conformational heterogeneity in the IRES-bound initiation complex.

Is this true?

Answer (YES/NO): YES